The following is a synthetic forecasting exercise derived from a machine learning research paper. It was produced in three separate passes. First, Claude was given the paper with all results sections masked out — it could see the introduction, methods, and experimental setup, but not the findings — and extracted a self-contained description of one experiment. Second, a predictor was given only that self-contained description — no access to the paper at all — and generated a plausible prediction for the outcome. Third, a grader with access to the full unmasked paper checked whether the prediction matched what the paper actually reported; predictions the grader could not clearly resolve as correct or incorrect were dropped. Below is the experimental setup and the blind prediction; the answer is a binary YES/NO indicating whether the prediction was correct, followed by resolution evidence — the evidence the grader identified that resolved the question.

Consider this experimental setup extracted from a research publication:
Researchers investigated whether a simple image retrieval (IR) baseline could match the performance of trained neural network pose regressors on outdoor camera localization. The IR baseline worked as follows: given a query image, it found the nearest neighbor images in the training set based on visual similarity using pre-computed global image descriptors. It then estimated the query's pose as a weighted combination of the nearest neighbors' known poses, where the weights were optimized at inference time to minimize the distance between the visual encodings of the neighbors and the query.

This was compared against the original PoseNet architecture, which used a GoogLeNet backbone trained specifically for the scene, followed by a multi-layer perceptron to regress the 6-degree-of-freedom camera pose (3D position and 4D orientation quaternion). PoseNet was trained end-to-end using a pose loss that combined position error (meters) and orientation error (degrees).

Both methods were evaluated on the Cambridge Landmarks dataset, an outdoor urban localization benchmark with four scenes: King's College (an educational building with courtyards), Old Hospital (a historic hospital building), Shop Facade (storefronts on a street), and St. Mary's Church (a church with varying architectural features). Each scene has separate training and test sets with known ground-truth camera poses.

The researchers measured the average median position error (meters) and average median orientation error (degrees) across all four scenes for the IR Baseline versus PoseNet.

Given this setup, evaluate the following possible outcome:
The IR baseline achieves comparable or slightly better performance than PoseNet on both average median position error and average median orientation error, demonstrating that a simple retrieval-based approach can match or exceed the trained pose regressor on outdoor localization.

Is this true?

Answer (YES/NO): YES